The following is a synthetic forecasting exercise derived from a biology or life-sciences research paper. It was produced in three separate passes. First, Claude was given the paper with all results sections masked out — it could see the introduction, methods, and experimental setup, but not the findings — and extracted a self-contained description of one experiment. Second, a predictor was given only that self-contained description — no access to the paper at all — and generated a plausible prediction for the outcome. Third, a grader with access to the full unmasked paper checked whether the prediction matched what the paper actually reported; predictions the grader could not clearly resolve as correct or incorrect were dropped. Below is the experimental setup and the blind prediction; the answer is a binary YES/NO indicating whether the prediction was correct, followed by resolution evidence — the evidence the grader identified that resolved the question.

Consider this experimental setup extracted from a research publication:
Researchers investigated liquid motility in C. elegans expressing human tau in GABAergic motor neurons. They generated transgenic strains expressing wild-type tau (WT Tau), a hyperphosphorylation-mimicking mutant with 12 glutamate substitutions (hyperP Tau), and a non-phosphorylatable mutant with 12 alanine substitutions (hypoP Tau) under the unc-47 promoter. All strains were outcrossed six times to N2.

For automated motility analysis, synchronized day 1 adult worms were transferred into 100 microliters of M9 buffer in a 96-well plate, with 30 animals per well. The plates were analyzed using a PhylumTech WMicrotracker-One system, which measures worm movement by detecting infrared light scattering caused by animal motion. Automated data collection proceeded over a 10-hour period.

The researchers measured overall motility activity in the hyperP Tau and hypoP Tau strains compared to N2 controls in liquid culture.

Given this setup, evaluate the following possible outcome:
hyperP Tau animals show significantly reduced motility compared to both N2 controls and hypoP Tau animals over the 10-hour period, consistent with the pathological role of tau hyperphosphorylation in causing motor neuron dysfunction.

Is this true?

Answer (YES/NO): YES